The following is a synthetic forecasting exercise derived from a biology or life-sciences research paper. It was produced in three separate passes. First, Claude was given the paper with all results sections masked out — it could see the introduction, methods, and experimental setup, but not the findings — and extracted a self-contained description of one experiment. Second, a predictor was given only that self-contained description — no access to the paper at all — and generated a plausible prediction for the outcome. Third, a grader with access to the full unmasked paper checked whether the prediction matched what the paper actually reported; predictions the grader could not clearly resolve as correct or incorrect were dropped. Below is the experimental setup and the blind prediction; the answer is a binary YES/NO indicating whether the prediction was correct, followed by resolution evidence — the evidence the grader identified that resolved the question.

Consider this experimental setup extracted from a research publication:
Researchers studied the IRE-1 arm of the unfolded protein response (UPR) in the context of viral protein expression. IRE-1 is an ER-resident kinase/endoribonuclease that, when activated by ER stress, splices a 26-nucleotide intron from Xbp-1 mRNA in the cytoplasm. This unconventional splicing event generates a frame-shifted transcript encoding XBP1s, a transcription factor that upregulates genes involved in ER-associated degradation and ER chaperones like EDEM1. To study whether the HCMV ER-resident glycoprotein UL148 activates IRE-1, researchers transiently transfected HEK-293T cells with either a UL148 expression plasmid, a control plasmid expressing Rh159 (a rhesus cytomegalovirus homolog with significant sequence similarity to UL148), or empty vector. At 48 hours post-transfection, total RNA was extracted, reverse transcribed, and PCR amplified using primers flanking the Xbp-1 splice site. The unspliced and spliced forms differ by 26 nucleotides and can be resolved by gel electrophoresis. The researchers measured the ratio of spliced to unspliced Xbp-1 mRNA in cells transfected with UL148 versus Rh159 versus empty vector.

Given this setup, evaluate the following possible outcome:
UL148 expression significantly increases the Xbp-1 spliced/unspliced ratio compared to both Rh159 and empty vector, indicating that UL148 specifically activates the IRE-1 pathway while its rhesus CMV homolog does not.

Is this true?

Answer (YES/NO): YES